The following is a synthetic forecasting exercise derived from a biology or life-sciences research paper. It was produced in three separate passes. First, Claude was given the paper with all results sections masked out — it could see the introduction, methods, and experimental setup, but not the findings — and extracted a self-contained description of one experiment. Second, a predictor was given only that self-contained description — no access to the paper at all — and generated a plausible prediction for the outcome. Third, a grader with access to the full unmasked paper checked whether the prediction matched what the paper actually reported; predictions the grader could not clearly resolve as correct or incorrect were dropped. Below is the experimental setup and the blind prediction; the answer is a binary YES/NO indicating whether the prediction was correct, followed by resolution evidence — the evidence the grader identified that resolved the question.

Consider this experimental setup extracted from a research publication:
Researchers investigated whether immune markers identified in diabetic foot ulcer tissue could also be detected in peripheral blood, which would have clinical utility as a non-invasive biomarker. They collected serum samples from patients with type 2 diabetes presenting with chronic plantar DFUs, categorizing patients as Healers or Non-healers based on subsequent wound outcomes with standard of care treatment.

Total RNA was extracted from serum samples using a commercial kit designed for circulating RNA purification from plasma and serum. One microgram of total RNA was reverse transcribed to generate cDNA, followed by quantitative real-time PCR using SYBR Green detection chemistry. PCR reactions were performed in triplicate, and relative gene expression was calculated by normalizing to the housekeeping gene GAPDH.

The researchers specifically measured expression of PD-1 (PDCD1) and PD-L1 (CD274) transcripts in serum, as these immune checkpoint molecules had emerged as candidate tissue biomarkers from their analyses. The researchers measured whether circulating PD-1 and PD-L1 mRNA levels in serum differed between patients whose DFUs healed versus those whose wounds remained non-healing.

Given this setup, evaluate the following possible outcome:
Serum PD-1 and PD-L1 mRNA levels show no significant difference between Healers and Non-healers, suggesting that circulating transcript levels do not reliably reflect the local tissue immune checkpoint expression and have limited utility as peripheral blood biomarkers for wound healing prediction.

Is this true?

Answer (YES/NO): NO